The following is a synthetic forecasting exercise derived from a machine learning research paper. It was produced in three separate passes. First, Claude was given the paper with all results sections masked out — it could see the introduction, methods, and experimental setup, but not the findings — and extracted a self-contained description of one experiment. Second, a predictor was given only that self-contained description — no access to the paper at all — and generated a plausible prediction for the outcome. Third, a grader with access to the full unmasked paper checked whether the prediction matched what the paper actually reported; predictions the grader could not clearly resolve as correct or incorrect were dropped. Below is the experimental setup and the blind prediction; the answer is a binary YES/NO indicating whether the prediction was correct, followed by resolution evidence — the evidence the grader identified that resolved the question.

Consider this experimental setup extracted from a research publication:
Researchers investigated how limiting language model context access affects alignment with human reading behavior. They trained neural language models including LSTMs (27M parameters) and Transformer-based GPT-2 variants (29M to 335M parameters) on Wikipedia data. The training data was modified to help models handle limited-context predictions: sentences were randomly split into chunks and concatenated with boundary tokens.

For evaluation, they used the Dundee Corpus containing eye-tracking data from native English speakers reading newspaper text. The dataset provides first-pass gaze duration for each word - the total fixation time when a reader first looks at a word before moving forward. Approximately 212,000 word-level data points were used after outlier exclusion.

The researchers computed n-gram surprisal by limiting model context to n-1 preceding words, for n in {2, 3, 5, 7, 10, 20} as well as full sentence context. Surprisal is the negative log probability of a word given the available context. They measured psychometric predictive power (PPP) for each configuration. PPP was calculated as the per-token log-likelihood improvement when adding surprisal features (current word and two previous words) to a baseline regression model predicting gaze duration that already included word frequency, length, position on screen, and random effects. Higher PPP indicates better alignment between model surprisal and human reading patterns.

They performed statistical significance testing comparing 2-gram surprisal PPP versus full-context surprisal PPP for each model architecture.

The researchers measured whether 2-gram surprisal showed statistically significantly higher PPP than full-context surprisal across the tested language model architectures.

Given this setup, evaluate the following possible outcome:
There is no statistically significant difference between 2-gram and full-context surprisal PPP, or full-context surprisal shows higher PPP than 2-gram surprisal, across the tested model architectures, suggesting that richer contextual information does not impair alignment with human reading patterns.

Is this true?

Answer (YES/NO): NO